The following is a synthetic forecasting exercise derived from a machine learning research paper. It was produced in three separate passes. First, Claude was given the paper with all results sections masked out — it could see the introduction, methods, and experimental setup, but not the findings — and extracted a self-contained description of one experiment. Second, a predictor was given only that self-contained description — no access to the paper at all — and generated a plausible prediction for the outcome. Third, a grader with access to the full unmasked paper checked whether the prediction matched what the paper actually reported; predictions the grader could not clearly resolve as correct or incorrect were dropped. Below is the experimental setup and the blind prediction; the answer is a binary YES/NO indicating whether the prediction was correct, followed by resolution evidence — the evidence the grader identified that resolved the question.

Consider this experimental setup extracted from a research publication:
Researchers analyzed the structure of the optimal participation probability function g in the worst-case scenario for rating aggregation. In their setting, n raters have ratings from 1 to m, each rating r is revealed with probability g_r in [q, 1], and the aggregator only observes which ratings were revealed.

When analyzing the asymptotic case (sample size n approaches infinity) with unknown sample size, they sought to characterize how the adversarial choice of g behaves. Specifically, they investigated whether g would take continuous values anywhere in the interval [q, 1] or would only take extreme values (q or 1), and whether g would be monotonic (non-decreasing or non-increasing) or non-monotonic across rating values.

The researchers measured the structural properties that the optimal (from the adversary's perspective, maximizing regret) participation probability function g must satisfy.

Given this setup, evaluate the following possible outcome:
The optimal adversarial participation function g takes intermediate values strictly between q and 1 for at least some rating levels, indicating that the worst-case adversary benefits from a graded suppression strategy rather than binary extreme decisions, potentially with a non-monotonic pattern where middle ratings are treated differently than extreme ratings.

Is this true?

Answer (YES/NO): NO